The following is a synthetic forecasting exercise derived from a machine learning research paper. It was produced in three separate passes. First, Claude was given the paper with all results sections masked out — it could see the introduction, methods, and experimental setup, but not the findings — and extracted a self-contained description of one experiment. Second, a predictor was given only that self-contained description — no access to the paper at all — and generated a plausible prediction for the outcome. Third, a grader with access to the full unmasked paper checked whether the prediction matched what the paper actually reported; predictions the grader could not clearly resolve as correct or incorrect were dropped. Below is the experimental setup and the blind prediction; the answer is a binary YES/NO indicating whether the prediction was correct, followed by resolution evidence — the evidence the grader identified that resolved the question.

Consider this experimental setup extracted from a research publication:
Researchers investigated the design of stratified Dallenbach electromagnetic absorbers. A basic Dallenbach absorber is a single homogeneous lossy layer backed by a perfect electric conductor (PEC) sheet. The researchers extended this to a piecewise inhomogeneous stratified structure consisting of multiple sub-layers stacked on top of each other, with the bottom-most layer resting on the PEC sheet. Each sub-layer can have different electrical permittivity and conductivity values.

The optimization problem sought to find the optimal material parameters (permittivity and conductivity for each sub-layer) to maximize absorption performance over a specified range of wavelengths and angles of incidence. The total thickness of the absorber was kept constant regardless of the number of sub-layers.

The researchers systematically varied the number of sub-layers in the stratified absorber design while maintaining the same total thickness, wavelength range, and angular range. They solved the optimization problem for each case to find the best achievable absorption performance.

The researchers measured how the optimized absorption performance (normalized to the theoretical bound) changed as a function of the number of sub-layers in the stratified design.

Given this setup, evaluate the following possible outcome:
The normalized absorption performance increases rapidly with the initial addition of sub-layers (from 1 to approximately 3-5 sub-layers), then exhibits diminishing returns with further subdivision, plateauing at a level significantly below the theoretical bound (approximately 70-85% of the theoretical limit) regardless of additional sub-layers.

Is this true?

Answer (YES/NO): NO